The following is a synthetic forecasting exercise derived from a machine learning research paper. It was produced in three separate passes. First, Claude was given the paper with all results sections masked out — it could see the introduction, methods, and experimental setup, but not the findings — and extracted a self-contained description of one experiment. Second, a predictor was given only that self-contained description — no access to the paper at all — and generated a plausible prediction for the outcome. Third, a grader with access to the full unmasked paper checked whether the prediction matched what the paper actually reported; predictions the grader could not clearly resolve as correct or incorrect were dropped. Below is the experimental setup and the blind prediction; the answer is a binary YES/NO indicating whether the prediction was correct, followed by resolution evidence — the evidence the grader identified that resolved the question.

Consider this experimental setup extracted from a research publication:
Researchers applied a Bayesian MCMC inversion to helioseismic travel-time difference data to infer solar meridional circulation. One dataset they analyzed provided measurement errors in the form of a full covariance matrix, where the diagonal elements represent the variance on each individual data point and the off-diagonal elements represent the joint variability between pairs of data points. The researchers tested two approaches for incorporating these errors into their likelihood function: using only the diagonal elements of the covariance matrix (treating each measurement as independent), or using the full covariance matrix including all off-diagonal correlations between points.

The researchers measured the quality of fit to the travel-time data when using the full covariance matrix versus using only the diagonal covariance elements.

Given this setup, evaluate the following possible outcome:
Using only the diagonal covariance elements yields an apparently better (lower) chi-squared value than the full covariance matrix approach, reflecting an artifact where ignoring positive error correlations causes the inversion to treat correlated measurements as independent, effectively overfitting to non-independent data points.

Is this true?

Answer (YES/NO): NO